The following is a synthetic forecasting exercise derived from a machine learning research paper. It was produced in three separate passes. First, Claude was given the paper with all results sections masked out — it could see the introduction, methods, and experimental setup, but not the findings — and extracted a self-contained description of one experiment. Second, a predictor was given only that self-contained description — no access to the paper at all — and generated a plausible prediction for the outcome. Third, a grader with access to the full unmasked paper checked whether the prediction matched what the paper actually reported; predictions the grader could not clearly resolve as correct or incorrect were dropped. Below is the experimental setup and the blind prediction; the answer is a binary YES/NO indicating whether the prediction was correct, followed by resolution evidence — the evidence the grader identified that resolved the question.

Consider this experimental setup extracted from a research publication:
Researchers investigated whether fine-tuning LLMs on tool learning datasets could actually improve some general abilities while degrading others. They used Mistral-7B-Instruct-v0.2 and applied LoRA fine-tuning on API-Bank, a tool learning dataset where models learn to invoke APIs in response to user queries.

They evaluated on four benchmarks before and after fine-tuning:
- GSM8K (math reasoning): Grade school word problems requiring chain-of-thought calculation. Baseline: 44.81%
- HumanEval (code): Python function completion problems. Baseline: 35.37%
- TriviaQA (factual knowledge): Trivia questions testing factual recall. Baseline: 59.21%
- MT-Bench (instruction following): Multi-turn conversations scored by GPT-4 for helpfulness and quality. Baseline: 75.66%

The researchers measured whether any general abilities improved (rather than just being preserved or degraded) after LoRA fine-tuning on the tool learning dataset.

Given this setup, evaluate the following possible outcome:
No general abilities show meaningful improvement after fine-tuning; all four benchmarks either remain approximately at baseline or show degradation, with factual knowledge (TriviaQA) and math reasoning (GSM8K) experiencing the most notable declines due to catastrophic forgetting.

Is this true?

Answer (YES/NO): NO